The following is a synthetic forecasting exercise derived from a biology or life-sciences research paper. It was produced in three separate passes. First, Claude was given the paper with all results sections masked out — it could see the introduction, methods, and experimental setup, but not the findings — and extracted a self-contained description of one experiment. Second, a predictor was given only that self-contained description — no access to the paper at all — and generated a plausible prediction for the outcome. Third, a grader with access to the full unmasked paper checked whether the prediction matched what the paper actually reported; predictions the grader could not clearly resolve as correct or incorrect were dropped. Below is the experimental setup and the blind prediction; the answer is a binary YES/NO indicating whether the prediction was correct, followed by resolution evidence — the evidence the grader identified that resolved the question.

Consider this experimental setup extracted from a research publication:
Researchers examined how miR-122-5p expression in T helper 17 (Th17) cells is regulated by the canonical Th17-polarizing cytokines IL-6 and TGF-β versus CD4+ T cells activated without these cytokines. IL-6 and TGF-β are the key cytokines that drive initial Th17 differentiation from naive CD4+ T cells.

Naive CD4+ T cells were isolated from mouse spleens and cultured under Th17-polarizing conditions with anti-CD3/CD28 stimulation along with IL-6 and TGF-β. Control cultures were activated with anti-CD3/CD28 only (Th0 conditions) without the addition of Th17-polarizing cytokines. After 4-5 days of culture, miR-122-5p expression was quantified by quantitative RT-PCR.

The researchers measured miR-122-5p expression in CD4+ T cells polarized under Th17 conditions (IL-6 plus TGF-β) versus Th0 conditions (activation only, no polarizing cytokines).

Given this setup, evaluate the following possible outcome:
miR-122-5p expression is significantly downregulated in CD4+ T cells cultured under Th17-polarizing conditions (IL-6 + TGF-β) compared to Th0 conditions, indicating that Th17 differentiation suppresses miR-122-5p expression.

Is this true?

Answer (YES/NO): NO